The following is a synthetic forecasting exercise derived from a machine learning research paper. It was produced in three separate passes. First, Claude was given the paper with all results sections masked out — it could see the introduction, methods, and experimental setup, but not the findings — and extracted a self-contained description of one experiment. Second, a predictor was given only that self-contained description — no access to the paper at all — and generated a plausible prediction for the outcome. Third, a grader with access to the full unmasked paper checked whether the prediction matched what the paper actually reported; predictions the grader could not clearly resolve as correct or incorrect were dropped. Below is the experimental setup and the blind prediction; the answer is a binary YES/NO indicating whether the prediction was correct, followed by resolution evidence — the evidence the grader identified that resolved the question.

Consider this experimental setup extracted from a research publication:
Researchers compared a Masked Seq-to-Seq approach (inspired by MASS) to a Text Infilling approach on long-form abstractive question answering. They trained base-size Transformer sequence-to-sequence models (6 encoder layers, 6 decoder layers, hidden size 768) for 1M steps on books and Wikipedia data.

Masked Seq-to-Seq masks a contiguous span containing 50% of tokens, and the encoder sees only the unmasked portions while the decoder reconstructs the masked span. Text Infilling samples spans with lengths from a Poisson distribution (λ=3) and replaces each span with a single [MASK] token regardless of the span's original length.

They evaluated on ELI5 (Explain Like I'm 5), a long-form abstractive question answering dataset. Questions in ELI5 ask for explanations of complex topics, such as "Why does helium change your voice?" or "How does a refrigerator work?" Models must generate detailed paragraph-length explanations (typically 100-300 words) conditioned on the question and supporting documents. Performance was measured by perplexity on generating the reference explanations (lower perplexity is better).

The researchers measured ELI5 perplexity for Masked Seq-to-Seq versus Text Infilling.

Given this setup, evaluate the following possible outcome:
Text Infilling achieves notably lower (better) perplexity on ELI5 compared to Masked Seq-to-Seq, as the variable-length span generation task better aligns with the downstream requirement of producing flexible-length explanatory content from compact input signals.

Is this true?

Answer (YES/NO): NO